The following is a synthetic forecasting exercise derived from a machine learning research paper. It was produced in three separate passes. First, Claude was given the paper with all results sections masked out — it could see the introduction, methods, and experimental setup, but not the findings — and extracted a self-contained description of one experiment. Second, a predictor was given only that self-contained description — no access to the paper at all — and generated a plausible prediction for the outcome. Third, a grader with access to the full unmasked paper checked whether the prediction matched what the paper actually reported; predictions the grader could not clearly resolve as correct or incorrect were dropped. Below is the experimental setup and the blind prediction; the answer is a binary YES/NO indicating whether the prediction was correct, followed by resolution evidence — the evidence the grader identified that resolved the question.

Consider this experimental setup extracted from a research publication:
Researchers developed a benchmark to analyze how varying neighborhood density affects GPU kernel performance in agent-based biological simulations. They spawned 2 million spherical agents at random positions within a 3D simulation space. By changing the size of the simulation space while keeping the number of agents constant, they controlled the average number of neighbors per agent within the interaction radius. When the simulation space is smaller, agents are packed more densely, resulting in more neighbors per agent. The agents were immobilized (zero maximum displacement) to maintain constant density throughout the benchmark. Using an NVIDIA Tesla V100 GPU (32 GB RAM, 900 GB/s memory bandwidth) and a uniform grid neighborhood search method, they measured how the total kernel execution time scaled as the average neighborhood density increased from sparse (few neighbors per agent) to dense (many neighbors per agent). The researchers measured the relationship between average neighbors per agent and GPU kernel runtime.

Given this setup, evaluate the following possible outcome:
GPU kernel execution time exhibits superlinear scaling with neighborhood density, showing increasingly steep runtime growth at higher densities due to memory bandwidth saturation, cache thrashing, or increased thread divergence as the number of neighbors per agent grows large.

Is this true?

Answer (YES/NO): NO